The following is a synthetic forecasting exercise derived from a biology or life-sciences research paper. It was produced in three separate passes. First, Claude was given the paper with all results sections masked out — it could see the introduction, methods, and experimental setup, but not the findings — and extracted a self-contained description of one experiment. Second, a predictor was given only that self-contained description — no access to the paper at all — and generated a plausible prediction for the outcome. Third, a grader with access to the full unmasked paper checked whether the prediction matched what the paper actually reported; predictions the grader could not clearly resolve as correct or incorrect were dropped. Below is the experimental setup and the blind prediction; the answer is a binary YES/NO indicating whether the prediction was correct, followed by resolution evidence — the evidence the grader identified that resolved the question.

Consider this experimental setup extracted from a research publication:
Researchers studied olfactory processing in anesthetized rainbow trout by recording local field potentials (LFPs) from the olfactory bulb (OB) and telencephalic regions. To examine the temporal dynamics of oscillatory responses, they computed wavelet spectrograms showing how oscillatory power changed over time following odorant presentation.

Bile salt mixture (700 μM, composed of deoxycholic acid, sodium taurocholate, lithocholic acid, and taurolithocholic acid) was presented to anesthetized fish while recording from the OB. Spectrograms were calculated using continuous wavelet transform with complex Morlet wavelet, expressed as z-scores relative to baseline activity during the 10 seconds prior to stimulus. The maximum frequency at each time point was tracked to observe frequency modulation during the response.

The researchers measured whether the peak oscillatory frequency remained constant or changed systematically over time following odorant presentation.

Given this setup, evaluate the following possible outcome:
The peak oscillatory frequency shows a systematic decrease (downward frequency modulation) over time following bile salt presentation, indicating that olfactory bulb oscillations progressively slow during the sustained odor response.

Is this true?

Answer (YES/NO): YES